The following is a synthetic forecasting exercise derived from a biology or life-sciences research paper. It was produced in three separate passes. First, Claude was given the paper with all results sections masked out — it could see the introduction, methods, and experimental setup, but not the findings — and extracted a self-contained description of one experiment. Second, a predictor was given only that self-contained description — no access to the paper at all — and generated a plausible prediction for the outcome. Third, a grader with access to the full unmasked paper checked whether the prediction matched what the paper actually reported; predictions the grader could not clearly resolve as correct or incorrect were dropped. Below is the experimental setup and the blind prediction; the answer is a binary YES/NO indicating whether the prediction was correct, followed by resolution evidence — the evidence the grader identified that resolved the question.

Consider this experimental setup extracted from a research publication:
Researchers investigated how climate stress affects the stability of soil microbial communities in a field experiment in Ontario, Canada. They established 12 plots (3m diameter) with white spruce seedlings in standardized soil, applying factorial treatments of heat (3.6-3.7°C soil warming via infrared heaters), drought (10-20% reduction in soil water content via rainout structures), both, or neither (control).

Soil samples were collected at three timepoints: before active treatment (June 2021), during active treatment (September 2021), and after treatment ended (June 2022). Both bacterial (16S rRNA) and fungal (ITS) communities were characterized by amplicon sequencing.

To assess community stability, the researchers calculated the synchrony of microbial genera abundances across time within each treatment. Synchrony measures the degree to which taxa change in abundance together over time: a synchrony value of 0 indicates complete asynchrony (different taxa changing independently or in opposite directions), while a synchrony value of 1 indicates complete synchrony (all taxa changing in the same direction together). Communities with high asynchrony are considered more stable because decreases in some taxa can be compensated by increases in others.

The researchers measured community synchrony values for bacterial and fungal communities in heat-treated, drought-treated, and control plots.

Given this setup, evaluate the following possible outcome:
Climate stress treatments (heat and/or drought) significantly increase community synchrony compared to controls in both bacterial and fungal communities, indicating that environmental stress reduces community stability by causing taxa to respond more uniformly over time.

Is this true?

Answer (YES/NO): NO